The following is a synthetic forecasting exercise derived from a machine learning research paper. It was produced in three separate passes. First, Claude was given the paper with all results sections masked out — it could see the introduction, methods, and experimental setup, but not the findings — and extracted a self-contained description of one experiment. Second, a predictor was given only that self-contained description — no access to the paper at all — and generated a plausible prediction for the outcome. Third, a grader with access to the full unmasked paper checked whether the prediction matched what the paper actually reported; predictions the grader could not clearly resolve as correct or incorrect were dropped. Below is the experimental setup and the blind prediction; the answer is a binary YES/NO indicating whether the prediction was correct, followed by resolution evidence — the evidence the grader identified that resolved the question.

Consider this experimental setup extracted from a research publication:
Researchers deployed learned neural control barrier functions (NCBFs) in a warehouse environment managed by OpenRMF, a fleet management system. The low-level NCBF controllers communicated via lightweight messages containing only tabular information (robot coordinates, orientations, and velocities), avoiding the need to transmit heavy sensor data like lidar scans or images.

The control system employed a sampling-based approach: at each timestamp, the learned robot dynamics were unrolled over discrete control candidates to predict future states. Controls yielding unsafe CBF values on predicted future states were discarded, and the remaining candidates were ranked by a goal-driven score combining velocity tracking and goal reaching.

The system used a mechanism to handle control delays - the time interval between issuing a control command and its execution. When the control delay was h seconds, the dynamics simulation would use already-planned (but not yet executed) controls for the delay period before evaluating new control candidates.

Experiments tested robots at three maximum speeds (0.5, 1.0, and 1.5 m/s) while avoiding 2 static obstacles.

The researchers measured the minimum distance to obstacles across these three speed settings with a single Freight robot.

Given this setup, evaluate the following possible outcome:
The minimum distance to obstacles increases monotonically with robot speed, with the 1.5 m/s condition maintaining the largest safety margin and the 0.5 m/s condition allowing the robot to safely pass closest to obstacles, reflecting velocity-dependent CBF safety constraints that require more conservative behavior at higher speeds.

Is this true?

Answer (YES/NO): NO